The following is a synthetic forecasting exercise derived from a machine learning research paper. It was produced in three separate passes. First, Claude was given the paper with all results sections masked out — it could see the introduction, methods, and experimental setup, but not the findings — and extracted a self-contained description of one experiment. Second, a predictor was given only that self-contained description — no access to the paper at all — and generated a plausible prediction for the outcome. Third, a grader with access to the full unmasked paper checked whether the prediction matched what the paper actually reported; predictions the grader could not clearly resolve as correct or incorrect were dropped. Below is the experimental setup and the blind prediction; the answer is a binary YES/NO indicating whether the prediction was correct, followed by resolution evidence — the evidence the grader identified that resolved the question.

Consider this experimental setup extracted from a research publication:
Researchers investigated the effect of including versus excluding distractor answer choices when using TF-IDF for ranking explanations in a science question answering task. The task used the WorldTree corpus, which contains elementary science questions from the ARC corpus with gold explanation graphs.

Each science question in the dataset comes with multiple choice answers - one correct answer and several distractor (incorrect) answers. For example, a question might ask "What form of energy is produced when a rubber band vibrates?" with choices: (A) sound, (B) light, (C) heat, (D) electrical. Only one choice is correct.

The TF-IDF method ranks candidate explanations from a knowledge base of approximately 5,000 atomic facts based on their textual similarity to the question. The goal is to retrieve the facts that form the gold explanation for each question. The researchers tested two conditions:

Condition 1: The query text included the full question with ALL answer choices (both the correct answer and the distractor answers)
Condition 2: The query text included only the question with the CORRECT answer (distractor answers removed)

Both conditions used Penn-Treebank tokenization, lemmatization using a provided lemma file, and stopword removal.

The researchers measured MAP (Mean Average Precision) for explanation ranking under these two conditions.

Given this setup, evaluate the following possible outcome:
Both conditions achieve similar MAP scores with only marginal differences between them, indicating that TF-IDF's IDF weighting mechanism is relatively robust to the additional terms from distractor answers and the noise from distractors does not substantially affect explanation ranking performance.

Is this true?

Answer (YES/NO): NO